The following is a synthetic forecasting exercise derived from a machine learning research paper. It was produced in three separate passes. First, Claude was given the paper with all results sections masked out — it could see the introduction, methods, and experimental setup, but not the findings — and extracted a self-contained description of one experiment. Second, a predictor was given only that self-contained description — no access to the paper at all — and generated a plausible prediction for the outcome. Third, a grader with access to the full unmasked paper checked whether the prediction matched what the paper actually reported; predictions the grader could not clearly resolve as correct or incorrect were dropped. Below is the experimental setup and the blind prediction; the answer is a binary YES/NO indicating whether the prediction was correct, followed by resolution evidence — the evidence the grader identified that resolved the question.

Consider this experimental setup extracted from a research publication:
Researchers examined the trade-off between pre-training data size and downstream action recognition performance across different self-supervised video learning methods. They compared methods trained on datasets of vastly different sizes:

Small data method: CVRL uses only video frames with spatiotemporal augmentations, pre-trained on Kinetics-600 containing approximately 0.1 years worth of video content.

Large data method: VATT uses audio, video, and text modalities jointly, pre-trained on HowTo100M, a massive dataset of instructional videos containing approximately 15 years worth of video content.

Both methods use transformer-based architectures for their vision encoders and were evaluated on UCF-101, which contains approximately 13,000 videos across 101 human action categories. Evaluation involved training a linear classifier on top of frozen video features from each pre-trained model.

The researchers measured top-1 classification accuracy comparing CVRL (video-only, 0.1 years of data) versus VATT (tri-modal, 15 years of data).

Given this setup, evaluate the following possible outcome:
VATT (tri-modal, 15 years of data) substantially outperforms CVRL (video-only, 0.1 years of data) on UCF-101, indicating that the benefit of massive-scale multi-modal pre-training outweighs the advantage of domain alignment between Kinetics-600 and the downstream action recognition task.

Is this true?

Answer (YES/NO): NO